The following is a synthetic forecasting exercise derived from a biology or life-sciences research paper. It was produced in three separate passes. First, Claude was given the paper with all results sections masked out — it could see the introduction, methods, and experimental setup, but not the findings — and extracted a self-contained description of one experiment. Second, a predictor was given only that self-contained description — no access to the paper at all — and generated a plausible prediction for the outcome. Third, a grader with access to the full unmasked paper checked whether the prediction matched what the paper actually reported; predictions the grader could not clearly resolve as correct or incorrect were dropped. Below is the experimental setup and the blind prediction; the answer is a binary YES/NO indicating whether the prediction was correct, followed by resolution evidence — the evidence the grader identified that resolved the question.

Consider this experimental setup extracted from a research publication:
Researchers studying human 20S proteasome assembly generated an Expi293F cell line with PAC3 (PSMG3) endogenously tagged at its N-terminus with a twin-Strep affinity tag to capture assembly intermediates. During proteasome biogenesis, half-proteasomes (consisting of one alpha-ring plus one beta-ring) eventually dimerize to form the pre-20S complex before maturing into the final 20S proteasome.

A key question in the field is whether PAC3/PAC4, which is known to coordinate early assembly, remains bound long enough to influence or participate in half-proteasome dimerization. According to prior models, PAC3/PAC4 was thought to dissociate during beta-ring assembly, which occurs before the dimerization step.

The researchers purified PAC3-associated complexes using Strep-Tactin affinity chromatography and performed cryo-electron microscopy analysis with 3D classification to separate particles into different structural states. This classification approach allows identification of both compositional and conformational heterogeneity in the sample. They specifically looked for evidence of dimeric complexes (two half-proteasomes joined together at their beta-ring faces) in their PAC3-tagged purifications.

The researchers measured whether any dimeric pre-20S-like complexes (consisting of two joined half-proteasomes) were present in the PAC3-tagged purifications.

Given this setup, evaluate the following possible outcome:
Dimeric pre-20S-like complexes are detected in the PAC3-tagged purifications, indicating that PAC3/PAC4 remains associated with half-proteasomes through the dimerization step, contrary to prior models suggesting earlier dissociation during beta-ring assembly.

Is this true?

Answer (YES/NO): NO